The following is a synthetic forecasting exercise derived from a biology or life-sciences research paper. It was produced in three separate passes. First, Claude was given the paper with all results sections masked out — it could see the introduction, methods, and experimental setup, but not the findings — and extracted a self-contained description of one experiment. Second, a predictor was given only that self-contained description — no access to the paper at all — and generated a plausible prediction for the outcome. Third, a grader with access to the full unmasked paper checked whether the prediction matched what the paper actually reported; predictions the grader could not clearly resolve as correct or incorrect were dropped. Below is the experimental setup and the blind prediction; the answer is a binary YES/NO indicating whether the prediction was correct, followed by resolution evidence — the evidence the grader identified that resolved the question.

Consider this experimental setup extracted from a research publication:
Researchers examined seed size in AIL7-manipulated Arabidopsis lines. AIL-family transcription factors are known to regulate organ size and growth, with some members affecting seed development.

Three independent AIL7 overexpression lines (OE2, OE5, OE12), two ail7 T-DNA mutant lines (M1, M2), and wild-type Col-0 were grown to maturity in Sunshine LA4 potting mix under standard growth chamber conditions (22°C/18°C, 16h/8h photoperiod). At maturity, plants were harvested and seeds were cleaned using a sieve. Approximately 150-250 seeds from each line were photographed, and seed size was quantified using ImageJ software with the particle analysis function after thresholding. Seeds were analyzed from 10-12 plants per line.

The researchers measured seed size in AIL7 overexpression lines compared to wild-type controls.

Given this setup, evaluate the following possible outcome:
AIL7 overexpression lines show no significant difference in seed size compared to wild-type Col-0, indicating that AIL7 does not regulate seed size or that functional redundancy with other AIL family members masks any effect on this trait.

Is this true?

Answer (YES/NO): NO